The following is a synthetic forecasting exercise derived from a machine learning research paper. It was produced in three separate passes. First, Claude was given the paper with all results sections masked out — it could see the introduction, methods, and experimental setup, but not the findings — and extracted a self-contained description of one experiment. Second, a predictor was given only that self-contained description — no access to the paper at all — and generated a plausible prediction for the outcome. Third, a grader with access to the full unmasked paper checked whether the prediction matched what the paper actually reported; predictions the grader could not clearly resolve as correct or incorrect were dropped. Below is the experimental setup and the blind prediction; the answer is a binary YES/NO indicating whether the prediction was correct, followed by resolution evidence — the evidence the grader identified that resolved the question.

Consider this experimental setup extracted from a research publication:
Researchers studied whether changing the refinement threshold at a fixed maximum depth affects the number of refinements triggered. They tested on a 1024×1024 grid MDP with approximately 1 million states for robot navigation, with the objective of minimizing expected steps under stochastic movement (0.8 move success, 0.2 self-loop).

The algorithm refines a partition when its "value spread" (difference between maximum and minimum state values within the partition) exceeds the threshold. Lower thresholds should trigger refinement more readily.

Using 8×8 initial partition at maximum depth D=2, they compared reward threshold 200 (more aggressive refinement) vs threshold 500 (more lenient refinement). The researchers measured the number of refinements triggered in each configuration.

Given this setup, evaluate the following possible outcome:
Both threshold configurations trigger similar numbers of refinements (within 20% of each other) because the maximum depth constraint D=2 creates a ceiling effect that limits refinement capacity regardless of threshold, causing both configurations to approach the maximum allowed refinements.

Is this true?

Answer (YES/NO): NO